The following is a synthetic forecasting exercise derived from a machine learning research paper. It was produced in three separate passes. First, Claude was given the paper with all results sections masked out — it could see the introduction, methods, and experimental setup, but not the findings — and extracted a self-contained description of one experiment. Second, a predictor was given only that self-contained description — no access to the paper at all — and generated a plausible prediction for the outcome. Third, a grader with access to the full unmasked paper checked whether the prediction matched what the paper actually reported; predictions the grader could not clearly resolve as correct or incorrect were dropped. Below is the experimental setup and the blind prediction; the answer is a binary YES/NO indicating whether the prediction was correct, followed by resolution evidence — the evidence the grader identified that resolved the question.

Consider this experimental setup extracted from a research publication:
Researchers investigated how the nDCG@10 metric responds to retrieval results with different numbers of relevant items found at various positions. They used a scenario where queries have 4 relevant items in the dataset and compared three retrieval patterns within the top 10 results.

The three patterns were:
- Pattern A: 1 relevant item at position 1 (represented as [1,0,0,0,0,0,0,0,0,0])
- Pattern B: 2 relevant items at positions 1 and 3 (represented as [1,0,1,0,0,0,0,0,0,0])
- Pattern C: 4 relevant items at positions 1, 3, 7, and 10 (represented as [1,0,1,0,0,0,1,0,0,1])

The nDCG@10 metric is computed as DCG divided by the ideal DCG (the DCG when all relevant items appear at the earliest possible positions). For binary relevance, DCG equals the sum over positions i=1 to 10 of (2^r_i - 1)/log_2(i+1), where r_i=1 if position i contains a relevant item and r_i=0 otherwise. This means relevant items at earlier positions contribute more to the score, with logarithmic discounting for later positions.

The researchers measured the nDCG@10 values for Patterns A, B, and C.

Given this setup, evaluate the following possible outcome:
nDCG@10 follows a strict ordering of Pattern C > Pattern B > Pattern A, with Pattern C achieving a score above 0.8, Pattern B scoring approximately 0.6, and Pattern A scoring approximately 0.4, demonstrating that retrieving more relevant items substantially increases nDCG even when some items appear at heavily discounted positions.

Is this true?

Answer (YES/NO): YES